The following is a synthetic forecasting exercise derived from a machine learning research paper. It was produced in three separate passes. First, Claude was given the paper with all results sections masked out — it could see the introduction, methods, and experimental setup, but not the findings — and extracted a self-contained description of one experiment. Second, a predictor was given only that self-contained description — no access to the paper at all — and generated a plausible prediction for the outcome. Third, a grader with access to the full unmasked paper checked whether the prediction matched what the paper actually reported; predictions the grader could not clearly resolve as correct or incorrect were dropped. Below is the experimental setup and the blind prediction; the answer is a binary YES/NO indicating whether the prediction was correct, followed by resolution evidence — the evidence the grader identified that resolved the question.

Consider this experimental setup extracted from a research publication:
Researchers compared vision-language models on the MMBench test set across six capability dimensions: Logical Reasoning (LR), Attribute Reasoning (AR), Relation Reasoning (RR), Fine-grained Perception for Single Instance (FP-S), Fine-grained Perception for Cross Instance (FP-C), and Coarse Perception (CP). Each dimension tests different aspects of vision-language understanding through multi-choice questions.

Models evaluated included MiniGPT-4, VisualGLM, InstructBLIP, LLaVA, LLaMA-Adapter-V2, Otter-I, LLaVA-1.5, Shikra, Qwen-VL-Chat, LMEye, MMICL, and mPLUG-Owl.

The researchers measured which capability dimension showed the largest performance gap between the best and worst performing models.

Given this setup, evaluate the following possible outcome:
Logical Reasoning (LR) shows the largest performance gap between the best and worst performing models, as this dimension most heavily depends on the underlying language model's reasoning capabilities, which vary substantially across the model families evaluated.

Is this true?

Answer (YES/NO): NO